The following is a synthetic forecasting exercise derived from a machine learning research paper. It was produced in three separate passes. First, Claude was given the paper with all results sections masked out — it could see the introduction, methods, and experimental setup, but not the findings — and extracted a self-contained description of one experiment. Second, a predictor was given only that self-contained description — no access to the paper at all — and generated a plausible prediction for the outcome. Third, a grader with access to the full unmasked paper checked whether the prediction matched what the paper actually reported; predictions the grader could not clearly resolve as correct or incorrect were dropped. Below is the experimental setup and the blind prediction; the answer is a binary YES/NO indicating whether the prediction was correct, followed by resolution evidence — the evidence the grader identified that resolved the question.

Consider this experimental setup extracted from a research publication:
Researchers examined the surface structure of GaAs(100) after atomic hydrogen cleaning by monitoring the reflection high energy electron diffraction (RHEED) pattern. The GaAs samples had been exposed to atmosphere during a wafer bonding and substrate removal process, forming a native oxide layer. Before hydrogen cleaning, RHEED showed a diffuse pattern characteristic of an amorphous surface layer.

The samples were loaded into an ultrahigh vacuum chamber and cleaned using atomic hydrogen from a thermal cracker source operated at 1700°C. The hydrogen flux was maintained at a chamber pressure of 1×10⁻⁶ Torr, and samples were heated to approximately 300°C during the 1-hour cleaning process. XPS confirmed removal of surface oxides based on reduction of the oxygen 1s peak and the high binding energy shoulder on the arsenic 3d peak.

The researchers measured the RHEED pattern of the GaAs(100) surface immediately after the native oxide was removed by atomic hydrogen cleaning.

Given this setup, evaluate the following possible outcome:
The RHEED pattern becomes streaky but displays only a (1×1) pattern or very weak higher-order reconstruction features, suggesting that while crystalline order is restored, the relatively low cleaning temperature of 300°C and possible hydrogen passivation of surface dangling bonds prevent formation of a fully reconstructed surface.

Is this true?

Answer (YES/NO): YES